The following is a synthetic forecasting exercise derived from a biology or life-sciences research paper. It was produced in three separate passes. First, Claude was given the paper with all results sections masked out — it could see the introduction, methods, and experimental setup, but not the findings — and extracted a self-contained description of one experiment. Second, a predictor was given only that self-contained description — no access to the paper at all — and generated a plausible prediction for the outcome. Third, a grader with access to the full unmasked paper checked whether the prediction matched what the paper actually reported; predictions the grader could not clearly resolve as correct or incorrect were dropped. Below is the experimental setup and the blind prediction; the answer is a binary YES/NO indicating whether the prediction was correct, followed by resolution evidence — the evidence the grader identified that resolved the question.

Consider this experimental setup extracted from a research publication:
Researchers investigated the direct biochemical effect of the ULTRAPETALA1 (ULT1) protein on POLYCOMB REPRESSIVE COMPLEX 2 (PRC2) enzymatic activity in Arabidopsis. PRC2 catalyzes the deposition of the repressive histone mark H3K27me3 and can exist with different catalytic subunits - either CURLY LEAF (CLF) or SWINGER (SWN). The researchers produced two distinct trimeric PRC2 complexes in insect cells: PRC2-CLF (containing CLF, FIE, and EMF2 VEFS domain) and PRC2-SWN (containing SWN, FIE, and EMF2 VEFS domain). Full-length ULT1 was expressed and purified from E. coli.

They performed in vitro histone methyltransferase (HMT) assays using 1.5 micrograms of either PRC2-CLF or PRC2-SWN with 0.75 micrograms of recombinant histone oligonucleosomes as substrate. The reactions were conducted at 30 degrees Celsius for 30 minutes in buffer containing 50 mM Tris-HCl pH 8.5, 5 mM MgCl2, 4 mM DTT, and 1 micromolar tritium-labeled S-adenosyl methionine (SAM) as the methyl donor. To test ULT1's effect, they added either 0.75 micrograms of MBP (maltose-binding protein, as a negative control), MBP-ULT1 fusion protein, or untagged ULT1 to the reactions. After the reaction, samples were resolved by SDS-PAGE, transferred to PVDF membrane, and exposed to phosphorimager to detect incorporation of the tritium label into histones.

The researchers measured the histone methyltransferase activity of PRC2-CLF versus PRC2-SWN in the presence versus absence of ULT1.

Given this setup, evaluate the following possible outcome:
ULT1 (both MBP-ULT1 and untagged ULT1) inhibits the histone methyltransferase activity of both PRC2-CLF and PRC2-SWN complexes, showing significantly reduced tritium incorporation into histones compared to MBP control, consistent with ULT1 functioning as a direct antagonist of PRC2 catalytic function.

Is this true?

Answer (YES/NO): NO